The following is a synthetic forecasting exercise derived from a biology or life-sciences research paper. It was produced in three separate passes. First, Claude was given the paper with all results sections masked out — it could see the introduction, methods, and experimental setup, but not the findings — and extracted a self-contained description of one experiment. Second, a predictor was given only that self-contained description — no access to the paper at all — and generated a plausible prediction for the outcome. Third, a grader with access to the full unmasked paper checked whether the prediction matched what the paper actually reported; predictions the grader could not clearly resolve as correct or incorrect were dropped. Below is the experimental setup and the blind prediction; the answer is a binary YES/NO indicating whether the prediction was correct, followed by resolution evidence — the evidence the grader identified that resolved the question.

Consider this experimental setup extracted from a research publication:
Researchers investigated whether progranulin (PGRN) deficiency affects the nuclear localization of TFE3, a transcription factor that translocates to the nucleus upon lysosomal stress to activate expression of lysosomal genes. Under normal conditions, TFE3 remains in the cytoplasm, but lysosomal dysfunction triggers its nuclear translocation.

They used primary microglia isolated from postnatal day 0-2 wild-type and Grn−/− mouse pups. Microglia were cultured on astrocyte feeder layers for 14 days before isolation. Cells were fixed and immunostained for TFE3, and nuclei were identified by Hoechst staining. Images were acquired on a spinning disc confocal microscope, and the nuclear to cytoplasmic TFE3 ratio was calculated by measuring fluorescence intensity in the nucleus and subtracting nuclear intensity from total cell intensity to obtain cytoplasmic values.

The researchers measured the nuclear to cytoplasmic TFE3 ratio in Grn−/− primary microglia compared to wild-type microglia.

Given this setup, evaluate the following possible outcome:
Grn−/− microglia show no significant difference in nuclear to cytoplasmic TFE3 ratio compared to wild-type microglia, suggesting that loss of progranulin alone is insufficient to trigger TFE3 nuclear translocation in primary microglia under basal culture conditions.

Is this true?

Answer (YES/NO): NO